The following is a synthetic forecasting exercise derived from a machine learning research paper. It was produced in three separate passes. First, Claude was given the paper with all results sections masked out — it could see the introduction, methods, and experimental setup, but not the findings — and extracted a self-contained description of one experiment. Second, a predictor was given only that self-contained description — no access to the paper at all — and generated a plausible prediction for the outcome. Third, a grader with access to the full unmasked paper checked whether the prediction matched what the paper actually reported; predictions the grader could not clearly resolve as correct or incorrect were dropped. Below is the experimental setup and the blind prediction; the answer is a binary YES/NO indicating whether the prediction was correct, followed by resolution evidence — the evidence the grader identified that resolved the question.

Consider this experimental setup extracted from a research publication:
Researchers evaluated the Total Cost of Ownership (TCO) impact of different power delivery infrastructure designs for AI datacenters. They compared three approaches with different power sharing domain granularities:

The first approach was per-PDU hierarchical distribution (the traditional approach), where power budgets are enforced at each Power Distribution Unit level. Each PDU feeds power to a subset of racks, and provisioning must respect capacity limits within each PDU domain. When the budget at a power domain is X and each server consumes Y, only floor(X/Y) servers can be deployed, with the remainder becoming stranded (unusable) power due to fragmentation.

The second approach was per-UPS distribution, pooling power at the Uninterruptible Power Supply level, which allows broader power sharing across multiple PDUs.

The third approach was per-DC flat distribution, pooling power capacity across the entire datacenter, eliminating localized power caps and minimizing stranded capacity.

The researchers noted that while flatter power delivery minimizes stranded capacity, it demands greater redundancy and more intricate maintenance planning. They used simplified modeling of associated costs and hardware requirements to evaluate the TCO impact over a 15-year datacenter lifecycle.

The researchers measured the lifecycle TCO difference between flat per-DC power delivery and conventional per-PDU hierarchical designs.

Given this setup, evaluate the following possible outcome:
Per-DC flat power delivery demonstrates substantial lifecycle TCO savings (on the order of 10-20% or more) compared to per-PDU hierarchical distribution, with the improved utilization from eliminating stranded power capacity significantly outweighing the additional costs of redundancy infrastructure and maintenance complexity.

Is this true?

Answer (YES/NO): NO